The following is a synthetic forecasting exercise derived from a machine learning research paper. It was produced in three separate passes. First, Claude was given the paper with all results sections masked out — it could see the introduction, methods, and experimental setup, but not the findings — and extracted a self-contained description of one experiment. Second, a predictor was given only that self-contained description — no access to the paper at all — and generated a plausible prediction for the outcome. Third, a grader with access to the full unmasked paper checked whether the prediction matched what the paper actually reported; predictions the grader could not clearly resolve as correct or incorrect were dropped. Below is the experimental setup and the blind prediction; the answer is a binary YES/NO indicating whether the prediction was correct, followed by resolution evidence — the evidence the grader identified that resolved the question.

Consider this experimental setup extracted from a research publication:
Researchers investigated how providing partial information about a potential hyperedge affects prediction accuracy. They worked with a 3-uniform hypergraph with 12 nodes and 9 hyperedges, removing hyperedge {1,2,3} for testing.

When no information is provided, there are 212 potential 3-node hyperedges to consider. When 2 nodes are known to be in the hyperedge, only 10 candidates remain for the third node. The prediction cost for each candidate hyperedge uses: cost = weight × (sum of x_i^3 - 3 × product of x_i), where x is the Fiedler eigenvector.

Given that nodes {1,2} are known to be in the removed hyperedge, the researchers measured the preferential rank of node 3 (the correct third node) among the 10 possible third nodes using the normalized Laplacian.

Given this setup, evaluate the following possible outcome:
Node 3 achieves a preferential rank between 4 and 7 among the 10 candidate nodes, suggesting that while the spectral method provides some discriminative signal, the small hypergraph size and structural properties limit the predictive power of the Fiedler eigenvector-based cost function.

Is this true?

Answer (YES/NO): NO